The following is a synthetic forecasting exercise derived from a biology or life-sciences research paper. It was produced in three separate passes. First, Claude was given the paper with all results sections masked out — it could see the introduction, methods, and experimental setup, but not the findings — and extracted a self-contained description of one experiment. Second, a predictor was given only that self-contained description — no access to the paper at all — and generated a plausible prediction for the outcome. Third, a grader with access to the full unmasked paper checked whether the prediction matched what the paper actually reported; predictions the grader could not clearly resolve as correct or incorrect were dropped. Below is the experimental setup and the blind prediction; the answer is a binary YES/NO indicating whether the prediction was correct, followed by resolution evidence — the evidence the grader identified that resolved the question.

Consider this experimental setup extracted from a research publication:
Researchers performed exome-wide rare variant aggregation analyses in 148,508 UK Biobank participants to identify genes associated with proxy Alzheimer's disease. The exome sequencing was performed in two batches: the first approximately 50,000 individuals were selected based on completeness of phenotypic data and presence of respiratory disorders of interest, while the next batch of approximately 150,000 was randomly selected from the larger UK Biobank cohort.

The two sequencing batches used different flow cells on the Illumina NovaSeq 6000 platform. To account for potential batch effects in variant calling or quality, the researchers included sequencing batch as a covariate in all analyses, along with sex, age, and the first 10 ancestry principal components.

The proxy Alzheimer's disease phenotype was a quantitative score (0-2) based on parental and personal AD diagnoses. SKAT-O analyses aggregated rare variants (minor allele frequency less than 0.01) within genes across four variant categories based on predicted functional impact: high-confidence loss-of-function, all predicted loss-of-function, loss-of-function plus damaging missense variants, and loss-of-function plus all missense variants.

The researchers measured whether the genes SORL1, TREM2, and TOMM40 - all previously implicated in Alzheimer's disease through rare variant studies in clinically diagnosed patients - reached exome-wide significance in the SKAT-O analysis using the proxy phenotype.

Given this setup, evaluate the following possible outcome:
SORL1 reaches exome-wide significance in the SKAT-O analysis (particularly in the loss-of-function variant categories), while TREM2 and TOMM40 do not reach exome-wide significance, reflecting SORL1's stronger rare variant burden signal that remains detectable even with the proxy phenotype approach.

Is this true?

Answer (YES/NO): NO